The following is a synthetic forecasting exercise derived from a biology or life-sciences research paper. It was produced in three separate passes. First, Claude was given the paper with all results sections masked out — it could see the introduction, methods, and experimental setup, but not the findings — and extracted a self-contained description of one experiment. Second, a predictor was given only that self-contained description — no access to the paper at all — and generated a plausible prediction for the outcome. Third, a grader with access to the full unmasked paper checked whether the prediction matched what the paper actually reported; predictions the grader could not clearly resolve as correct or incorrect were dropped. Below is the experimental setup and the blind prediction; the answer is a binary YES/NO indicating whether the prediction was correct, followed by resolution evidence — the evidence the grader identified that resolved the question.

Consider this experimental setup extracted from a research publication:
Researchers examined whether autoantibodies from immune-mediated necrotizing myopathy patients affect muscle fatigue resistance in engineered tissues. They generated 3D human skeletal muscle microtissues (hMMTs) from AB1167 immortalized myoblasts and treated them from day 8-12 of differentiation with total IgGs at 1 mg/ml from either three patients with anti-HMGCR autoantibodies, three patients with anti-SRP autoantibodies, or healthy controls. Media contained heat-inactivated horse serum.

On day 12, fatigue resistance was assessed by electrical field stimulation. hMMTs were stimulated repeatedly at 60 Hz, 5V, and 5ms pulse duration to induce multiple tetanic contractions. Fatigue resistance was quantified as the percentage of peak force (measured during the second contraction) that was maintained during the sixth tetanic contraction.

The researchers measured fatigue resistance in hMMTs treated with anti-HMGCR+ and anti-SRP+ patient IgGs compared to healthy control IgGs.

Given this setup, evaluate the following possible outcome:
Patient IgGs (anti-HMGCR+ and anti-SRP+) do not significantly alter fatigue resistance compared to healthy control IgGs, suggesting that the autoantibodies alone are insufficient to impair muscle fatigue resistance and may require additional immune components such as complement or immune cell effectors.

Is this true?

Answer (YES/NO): YES